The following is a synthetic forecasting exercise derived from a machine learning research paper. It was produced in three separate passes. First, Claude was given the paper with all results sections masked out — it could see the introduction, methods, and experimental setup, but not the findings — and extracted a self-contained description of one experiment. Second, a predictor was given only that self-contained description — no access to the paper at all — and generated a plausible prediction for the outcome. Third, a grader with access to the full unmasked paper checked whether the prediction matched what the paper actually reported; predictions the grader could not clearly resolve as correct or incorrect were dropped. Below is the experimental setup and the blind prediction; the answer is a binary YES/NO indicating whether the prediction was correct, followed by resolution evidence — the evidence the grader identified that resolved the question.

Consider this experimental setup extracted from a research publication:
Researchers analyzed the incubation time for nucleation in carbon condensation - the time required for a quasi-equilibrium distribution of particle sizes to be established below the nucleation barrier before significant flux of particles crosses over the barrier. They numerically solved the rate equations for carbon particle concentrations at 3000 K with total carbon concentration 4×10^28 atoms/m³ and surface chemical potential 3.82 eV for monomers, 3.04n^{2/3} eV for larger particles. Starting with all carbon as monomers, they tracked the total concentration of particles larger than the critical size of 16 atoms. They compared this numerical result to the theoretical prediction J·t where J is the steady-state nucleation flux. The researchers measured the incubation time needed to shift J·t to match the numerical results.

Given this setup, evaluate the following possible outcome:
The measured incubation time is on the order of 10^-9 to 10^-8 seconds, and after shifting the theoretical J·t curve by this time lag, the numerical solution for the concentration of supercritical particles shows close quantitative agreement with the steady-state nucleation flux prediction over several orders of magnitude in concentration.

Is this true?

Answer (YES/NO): NO